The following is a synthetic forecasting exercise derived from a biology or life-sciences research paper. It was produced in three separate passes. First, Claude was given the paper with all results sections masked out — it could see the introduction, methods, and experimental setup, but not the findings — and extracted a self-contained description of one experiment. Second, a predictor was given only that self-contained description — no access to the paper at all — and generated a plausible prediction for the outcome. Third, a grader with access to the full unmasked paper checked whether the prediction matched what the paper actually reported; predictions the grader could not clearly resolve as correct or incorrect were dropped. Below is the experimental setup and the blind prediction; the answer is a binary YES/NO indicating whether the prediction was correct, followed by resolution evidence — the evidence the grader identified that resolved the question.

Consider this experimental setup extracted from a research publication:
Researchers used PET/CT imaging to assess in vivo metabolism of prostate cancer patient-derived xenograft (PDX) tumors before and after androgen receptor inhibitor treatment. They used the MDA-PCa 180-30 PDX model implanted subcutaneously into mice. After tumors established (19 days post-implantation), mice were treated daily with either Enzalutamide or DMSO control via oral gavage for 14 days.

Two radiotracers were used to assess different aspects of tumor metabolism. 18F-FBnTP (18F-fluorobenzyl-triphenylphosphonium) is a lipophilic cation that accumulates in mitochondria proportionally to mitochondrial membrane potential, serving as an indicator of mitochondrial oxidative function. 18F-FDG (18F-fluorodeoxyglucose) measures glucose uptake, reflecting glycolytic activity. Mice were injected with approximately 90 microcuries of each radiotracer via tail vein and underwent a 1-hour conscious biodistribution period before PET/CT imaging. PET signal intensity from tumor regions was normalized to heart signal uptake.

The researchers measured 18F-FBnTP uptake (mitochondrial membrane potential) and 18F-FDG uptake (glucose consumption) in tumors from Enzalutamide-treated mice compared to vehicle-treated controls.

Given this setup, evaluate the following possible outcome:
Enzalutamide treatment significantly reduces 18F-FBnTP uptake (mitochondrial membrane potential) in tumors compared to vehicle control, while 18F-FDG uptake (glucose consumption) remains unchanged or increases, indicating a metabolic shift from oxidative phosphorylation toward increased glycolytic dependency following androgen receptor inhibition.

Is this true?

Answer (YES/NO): NO